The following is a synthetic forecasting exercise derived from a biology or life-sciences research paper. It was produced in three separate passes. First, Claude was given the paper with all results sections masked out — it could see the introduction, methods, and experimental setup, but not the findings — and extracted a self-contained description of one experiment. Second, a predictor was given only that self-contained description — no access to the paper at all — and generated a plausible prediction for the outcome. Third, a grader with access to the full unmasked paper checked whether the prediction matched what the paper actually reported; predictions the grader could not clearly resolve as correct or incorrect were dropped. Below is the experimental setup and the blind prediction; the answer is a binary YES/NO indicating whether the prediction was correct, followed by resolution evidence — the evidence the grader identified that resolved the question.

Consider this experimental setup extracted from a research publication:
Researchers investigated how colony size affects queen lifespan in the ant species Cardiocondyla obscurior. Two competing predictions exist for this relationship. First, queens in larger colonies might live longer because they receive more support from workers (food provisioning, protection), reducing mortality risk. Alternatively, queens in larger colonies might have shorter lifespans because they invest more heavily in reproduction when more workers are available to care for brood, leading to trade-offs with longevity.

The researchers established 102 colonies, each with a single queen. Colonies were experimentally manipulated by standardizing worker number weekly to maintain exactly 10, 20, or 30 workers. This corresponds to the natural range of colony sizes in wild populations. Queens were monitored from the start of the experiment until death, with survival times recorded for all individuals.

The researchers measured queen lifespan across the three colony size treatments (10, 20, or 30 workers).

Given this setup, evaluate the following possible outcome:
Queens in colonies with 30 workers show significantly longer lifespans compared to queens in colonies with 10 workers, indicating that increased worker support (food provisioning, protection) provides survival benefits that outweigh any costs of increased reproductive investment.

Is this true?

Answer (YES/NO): NO